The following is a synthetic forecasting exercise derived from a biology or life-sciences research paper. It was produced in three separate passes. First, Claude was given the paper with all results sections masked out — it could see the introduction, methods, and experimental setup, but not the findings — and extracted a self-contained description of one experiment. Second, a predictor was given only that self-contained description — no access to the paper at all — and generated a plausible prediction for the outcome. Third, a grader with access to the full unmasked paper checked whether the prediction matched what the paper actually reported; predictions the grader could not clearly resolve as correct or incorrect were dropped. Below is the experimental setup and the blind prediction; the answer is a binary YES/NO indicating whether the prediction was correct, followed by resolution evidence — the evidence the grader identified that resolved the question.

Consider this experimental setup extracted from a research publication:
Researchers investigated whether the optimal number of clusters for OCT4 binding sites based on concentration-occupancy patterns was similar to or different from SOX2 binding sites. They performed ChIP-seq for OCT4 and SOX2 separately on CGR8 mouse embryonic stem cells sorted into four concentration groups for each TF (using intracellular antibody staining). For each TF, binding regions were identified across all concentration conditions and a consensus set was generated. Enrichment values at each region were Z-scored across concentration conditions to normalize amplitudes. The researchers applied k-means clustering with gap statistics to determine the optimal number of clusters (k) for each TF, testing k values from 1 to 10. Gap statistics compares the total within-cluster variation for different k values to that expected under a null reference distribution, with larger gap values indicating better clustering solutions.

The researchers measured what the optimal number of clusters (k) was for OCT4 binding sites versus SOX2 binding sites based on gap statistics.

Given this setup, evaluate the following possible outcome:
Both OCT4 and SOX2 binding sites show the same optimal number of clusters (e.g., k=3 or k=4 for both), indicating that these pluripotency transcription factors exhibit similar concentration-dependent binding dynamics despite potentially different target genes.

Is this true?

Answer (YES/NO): NO